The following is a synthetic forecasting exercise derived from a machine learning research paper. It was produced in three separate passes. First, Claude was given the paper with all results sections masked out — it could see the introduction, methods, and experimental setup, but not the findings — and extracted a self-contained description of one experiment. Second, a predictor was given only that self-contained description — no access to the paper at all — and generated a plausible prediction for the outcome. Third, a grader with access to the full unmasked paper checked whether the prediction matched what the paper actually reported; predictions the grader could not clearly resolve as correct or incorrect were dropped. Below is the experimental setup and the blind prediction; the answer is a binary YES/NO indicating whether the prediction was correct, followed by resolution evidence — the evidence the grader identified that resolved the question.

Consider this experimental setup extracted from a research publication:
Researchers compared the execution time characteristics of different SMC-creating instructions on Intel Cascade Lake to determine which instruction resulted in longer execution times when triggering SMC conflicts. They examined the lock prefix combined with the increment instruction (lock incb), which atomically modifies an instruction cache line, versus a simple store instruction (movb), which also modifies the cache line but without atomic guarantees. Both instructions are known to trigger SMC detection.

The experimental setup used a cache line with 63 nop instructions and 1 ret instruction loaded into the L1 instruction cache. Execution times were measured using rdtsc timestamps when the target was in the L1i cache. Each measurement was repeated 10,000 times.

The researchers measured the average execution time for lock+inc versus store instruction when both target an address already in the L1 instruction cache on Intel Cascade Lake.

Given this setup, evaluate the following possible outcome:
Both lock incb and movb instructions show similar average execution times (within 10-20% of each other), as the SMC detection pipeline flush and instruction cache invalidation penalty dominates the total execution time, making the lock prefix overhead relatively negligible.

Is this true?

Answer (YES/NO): NO